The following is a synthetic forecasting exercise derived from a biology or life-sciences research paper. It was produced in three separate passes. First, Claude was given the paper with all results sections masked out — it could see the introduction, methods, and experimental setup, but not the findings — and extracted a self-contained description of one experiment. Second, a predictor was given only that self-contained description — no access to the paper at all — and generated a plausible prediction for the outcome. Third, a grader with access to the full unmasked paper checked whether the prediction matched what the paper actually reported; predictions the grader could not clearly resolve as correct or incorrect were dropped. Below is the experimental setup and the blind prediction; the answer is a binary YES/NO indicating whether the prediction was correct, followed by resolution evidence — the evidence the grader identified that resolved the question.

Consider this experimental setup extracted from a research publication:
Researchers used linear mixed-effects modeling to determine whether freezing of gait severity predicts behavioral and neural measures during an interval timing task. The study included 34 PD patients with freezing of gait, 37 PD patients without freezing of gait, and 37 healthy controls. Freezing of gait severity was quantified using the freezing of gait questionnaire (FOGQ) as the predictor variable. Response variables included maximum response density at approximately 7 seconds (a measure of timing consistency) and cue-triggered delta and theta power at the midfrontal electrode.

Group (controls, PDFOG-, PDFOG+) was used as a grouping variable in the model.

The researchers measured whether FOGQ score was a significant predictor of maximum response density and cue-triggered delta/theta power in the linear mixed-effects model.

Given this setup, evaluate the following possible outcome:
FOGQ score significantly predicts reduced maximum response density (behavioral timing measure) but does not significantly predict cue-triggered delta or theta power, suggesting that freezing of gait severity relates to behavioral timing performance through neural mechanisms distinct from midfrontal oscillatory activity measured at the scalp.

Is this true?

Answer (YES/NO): NO